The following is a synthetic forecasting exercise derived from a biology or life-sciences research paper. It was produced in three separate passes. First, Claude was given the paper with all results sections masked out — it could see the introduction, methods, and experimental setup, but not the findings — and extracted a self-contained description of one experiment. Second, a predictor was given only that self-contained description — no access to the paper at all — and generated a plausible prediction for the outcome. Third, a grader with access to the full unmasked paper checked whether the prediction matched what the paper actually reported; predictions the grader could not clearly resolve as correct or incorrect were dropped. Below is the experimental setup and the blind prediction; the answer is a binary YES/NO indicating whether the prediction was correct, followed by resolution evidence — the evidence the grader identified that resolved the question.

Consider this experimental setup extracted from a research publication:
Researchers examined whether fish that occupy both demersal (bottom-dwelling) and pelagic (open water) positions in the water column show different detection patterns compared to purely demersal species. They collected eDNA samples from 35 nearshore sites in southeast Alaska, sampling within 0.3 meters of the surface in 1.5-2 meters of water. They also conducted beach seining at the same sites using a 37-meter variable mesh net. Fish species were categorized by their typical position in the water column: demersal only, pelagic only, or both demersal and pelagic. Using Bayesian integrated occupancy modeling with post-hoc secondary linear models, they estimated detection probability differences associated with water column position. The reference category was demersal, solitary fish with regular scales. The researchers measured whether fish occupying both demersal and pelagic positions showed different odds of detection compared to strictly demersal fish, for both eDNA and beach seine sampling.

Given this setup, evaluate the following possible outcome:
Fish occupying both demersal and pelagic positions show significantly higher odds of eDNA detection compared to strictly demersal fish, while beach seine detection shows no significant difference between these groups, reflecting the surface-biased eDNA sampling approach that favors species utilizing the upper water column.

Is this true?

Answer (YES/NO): NO